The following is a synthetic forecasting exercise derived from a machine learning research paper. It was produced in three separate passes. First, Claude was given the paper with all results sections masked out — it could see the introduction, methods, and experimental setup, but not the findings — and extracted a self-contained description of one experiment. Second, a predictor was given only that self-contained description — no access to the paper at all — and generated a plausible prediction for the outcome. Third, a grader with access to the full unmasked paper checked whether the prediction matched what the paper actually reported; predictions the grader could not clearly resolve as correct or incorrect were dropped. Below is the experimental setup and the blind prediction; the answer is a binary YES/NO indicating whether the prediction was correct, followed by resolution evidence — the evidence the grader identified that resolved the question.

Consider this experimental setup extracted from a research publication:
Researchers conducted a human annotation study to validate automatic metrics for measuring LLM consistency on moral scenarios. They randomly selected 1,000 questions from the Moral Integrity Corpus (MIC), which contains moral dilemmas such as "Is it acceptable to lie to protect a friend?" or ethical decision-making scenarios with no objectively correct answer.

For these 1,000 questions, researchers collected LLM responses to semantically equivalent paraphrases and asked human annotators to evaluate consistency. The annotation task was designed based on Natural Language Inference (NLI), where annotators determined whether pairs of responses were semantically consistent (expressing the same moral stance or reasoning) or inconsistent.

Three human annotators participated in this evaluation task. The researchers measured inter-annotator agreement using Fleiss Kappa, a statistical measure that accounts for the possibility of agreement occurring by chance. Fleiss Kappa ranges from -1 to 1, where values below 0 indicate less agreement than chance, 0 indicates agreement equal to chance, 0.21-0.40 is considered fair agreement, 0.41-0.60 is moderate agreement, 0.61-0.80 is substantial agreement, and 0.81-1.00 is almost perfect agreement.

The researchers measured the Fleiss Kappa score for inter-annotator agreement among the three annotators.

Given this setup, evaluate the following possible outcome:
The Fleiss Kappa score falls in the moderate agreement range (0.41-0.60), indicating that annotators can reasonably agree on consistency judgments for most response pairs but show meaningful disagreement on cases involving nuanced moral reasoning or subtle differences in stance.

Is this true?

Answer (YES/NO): NO